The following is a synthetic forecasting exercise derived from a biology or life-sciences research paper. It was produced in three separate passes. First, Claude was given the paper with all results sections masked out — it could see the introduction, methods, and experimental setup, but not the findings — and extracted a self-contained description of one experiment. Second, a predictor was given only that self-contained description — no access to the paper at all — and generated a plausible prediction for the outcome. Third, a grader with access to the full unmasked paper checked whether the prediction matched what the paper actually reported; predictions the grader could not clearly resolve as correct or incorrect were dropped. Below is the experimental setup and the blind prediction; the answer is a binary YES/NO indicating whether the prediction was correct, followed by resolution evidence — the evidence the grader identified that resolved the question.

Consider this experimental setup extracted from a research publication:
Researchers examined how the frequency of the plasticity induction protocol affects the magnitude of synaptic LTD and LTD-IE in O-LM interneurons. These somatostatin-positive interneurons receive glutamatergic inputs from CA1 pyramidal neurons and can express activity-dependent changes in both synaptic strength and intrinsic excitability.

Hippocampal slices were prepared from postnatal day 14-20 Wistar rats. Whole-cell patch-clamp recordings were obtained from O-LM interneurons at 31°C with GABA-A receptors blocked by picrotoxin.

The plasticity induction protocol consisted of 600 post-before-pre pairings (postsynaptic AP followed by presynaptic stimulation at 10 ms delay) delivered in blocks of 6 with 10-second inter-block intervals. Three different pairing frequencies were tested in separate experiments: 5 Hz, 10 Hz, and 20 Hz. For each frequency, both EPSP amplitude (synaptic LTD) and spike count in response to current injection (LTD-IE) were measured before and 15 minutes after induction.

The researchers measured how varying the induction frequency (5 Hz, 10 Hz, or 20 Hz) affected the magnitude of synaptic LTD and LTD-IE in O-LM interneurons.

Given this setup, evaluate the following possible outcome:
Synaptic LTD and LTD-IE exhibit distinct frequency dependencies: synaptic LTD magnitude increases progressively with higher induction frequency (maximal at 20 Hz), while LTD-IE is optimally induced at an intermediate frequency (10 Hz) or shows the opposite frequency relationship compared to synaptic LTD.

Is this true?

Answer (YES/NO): NO